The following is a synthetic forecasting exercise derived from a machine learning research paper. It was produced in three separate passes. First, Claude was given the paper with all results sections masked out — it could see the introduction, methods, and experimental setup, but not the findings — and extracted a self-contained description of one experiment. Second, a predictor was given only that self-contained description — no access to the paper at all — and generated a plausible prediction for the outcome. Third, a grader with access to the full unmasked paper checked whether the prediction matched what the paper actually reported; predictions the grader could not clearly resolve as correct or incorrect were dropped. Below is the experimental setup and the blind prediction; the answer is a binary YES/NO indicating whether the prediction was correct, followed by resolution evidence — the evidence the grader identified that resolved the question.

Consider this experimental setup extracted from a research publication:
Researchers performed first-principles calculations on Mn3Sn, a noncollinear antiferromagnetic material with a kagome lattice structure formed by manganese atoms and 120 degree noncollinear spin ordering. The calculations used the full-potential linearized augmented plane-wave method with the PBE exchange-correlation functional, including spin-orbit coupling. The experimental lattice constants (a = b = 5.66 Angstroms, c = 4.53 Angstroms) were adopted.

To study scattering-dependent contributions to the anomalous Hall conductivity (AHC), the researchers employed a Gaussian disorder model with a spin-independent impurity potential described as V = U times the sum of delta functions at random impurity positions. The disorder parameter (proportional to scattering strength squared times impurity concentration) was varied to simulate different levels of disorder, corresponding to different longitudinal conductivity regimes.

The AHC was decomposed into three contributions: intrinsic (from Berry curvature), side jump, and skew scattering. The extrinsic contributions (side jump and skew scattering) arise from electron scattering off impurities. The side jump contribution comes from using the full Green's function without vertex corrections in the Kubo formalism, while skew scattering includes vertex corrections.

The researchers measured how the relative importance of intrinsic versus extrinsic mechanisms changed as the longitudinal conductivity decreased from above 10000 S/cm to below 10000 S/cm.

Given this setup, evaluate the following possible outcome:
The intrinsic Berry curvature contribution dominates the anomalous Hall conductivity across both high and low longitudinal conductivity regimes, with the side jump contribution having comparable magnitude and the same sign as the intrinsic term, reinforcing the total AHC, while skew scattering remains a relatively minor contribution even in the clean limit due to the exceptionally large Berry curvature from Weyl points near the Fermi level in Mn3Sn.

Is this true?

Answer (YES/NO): NO